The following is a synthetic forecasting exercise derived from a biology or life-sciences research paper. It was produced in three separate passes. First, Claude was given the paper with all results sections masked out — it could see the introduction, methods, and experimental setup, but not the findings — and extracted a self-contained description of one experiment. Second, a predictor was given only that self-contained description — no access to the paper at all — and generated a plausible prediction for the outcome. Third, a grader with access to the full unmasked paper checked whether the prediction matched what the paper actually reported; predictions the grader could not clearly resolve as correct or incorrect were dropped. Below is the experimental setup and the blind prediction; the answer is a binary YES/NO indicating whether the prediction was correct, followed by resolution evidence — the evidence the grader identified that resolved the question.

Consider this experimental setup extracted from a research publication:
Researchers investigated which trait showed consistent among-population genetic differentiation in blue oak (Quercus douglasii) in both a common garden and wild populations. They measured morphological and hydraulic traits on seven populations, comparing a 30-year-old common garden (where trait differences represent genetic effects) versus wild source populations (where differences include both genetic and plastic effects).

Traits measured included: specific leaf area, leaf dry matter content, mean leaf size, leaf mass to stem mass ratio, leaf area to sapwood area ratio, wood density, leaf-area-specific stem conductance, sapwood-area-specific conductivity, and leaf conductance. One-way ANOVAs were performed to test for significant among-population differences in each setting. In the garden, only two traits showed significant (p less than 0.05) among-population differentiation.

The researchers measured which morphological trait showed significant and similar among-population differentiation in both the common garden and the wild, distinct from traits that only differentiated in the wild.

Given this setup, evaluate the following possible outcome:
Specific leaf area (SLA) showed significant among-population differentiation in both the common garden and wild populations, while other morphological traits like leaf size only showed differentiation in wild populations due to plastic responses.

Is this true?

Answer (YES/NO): NO